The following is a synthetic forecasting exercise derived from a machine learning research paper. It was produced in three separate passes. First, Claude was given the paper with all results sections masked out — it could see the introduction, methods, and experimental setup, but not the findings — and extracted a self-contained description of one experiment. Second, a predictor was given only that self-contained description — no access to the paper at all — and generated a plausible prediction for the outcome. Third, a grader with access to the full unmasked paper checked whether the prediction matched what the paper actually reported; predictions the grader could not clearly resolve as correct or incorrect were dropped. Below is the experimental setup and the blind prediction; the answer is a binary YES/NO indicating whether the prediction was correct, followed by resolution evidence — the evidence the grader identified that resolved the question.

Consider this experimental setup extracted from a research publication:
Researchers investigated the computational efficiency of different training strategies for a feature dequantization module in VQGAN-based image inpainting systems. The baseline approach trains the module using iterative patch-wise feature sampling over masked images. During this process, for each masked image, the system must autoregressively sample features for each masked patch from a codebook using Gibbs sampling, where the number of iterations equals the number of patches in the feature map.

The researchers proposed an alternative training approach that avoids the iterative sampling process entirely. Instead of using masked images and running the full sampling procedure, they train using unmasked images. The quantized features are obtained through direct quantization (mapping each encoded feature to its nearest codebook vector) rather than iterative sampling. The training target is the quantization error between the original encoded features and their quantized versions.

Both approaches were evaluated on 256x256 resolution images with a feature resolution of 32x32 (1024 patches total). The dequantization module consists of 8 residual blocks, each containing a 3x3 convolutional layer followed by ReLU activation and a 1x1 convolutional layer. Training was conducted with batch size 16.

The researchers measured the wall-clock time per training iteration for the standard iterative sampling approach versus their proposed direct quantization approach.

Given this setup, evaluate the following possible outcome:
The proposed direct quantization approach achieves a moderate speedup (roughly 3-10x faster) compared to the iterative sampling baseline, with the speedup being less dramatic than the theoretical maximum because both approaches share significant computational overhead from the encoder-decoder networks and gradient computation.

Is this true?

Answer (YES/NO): NO